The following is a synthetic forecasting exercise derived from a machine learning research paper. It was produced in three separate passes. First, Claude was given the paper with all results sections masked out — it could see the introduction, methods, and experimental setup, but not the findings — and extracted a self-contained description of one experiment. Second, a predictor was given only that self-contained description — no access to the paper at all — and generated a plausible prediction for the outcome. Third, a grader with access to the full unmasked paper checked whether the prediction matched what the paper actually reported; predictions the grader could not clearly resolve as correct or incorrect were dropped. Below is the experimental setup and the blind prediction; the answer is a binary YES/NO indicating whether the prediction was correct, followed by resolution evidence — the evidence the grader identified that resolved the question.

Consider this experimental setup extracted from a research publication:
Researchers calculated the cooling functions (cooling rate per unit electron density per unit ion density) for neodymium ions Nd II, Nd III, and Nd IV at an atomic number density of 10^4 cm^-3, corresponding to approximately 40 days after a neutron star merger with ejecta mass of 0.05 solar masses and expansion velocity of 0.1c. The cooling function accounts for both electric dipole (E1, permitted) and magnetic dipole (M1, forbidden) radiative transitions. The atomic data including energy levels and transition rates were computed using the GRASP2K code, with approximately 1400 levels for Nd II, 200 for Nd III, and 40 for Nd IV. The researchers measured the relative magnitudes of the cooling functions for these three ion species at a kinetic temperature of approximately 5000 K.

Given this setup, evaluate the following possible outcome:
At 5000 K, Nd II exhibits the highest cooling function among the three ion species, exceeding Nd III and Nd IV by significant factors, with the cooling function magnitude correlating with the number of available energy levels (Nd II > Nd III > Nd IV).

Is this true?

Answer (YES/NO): YES